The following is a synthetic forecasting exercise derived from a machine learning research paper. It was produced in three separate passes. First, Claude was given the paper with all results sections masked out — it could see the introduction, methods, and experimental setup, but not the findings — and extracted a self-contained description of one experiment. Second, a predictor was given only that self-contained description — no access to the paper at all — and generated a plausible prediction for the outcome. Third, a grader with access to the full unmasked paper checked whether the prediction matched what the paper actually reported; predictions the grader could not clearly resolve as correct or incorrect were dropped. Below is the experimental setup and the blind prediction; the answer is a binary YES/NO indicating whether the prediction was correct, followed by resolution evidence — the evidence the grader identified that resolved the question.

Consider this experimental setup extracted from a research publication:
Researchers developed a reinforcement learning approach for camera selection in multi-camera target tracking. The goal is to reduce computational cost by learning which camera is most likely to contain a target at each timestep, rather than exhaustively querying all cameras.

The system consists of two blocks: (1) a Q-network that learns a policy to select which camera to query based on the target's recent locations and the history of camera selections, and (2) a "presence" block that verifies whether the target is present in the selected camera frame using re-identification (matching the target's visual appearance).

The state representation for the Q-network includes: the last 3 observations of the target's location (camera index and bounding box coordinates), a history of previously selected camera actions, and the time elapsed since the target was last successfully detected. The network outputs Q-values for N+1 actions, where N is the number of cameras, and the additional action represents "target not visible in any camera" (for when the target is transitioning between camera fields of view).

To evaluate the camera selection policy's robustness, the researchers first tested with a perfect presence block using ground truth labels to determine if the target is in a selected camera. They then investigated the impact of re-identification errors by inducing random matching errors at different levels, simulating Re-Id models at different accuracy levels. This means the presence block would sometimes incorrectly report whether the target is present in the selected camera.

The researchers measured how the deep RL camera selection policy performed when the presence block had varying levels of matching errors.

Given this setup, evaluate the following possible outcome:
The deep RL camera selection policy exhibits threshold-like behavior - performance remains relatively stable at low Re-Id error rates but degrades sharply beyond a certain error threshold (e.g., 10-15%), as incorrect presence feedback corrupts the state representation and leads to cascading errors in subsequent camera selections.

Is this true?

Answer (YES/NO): NO